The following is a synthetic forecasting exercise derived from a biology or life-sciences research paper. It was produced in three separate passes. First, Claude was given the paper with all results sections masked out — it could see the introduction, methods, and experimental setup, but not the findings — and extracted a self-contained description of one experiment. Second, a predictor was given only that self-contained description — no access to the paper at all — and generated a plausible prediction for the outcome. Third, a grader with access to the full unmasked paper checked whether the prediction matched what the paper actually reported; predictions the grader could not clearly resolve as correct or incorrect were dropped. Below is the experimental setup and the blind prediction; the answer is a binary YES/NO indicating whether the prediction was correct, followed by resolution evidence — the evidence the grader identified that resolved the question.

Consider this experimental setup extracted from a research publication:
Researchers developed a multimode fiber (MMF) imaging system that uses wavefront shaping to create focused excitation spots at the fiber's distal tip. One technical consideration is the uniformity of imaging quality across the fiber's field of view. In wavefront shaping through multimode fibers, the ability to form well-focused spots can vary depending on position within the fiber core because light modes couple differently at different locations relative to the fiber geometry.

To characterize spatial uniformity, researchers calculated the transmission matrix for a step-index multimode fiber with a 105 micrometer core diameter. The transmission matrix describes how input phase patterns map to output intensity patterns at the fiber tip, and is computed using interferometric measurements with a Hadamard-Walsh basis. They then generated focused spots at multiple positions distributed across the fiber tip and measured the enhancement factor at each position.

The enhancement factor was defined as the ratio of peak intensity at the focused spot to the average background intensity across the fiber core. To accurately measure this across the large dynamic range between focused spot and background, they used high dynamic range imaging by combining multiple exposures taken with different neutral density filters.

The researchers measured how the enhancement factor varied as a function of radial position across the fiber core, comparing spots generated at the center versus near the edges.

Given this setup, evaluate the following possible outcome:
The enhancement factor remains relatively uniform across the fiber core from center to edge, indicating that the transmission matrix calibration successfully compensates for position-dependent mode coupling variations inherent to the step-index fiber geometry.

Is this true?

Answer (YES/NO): NO